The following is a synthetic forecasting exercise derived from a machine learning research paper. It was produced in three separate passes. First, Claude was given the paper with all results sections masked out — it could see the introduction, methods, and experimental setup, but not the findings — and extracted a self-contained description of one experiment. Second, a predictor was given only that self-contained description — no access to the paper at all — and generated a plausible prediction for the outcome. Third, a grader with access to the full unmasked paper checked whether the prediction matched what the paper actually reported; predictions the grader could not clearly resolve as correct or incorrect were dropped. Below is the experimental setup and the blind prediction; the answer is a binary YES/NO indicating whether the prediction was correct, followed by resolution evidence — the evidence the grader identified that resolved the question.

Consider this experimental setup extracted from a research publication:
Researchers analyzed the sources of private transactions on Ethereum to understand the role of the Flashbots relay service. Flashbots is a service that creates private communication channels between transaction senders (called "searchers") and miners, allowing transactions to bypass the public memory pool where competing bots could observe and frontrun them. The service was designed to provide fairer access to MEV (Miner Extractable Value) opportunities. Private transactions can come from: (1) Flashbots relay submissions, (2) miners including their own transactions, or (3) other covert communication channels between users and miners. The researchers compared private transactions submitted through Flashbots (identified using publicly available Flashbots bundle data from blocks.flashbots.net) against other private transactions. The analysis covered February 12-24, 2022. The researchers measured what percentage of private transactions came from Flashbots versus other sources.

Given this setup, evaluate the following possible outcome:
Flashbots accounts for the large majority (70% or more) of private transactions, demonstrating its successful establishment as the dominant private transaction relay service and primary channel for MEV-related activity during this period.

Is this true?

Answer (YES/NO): NO